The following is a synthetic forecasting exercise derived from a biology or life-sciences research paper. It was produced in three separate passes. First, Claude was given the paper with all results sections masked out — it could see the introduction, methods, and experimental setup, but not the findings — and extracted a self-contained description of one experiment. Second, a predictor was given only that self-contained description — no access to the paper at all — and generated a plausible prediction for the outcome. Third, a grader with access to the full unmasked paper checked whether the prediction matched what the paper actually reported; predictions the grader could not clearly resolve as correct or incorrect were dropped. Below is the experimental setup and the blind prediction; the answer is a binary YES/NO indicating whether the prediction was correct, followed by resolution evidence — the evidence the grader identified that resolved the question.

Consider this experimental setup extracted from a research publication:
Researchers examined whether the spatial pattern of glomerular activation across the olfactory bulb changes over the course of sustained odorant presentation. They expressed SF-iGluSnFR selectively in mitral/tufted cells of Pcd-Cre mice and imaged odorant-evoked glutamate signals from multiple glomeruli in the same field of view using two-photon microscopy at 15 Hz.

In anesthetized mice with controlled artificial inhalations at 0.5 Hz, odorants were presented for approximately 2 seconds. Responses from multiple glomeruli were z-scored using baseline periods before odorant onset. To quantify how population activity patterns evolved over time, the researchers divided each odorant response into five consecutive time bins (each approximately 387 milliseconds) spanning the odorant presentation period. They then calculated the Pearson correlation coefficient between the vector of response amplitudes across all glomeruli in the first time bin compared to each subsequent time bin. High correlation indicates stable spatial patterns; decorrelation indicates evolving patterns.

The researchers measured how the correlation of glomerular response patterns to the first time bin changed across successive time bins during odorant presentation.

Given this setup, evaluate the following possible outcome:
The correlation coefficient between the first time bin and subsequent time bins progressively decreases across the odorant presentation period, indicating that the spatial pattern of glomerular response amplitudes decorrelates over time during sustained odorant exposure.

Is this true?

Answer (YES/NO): YES